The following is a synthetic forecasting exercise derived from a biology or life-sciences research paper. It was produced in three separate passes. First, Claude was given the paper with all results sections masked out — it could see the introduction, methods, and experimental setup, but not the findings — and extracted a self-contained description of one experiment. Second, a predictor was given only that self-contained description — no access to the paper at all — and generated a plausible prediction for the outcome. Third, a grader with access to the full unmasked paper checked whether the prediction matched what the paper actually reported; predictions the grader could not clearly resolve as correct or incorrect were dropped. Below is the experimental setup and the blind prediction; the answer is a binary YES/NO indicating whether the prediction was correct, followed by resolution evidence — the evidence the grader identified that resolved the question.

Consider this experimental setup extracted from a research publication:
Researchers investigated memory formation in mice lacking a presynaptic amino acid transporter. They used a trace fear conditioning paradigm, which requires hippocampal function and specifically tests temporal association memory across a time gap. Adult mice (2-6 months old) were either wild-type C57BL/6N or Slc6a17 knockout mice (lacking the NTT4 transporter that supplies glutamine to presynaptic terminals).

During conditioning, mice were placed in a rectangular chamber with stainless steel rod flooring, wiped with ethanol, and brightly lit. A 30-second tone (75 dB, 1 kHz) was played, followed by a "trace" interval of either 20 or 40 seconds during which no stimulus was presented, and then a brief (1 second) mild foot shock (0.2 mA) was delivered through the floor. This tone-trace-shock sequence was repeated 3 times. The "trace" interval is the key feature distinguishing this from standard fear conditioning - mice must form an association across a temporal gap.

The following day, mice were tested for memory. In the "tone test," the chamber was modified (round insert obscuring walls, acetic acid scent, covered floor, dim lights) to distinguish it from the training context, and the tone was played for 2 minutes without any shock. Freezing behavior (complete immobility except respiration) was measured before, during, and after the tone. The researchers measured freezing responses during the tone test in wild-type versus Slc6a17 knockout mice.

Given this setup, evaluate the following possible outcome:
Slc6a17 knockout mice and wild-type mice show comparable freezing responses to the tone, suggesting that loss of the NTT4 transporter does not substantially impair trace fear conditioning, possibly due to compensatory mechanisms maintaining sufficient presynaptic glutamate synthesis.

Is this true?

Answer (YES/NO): NO